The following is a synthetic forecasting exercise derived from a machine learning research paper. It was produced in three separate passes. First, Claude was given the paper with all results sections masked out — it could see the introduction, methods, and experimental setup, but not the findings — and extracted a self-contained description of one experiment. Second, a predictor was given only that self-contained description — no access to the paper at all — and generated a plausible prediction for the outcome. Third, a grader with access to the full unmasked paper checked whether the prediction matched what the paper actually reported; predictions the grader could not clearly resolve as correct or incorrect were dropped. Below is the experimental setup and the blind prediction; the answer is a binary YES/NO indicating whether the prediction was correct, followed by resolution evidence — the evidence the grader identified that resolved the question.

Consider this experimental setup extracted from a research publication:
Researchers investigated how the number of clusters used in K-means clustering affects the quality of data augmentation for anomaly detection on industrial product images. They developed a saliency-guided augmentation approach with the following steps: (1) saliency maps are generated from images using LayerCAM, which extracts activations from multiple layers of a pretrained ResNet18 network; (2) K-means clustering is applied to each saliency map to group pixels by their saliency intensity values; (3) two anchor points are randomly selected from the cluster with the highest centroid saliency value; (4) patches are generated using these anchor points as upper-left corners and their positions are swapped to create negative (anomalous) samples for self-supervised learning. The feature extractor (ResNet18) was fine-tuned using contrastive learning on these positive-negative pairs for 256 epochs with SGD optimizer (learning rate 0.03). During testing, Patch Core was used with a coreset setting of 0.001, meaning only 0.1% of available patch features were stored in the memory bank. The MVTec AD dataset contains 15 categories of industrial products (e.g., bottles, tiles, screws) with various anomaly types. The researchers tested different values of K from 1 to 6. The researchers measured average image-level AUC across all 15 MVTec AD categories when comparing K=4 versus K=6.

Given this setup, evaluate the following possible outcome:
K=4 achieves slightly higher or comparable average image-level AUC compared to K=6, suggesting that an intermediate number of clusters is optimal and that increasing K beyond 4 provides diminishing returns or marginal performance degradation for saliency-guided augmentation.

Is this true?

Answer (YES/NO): YES